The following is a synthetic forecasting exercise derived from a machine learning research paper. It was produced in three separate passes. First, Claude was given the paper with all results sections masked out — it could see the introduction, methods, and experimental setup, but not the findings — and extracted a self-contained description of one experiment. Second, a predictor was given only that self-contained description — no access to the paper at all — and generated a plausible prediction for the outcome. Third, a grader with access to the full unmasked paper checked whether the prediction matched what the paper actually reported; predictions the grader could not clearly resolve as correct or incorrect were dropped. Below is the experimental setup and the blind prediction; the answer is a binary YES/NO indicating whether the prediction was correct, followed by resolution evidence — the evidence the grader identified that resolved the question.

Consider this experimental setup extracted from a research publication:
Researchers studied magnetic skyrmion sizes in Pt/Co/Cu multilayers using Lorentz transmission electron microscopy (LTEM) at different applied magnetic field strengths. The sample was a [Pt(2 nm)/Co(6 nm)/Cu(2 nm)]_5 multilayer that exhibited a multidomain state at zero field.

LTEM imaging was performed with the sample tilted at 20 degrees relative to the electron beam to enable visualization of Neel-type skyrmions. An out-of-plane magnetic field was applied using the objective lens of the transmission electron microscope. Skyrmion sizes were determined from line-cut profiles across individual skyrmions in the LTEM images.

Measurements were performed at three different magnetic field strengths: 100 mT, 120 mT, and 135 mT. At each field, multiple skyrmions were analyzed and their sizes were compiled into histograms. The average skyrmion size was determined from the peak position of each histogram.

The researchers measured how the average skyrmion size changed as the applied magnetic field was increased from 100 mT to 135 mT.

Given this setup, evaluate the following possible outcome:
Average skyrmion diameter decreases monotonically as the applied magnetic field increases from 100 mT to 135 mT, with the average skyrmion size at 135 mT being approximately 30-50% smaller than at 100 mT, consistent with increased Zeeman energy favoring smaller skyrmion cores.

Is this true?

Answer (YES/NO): NO